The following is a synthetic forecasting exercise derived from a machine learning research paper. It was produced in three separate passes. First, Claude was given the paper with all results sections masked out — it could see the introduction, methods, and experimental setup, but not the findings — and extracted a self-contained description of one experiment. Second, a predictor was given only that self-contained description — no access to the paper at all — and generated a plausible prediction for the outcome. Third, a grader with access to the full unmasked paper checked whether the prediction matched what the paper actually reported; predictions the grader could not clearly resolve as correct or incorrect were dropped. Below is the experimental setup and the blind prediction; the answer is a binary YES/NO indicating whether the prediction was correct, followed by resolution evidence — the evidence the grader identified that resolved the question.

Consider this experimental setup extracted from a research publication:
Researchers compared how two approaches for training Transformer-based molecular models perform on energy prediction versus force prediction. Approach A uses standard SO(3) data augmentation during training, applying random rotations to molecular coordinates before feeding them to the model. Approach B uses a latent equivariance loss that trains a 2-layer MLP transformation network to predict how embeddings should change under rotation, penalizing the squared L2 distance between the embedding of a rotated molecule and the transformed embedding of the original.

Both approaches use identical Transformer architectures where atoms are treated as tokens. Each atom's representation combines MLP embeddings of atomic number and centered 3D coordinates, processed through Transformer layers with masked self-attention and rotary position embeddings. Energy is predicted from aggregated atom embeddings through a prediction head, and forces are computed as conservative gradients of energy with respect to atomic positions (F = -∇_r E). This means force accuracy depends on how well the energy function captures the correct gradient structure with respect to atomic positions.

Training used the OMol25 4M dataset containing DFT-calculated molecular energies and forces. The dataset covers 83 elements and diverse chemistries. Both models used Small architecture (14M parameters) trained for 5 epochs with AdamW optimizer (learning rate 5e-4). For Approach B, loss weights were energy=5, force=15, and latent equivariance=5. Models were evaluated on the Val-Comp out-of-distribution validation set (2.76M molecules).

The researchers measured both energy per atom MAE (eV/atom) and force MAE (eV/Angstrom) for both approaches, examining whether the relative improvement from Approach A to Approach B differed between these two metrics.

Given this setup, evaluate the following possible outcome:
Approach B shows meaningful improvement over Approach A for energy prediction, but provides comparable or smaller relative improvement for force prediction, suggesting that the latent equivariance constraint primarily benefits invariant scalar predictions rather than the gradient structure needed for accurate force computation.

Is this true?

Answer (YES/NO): NO